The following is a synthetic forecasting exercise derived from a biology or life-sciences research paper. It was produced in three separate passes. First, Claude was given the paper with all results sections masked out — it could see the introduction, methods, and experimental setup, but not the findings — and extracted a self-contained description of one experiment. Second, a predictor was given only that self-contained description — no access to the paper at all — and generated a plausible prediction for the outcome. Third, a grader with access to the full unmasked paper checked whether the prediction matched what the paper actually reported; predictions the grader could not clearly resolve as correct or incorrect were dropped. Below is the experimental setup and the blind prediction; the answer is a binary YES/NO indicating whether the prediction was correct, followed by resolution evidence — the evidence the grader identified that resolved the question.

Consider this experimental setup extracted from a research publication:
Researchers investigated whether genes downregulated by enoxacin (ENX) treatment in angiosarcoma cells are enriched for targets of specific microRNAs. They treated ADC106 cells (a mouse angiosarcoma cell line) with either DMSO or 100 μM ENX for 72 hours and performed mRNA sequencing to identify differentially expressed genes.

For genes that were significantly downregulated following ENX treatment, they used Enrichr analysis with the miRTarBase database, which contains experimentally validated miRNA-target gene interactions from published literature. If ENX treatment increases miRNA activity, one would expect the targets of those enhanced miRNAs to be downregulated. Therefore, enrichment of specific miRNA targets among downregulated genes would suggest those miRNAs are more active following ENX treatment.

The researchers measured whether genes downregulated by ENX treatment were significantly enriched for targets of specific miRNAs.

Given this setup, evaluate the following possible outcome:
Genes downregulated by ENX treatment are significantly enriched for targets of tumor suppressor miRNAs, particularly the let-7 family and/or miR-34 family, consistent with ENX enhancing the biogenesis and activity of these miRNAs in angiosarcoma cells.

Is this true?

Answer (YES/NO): YES